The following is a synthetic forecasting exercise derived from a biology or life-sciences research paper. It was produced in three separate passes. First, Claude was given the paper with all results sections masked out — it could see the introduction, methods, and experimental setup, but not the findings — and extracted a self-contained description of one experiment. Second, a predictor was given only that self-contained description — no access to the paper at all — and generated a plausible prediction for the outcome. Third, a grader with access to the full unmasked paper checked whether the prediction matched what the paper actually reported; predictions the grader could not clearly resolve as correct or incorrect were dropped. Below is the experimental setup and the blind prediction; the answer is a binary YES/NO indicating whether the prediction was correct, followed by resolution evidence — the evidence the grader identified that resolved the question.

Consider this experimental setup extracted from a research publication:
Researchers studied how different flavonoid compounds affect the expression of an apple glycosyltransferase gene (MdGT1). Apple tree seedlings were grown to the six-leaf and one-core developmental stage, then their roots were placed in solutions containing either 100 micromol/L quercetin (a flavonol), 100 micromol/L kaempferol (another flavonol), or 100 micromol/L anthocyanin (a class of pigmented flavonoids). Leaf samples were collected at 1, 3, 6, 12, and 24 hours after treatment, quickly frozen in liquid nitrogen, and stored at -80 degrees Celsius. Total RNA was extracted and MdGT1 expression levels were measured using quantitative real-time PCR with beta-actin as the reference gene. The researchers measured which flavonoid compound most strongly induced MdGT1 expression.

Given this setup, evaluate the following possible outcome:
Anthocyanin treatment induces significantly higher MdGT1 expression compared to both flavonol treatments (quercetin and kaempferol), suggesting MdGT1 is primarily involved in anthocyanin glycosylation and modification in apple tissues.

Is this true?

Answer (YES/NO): YES